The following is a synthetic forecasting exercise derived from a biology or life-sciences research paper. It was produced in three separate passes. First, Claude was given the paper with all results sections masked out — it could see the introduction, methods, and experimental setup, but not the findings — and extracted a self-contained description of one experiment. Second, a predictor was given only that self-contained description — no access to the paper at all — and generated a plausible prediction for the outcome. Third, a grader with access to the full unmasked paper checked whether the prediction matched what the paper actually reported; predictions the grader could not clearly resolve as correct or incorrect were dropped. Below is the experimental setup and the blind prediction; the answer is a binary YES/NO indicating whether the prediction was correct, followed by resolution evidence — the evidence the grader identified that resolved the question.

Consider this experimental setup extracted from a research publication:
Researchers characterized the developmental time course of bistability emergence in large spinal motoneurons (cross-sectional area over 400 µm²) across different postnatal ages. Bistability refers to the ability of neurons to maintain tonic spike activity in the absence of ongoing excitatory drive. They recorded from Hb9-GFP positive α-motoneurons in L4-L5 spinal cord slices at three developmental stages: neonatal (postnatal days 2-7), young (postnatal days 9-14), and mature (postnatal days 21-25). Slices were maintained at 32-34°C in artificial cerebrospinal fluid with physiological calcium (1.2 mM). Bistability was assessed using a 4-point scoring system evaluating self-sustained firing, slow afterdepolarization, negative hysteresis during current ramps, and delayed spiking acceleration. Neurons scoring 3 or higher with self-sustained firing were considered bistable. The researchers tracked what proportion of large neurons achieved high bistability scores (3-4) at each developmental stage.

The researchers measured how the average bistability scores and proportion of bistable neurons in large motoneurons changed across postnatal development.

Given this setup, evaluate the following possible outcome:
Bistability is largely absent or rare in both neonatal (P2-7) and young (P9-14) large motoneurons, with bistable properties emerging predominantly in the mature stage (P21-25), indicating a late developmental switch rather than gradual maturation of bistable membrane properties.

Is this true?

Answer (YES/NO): NO